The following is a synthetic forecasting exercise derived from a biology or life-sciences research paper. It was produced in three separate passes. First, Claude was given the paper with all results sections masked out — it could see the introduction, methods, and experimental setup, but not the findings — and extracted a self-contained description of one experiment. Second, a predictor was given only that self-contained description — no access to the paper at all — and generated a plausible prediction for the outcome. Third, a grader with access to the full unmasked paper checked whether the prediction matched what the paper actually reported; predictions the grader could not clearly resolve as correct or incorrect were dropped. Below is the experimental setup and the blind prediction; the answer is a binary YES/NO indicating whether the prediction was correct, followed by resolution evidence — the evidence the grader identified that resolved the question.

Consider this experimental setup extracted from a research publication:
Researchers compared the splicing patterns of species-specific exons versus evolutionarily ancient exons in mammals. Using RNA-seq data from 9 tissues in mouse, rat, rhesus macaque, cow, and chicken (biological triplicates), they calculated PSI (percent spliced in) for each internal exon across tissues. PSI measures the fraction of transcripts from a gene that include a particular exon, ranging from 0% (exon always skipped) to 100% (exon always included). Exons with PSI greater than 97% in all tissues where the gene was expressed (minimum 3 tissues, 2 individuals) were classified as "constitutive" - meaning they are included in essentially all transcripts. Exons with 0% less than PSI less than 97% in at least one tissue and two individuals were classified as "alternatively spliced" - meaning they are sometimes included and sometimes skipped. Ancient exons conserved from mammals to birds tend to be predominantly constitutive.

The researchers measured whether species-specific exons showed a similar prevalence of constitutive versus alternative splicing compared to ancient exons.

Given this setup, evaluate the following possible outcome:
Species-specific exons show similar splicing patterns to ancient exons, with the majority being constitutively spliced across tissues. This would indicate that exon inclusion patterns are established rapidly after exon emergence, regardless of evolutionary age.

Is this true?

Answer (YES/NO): NO